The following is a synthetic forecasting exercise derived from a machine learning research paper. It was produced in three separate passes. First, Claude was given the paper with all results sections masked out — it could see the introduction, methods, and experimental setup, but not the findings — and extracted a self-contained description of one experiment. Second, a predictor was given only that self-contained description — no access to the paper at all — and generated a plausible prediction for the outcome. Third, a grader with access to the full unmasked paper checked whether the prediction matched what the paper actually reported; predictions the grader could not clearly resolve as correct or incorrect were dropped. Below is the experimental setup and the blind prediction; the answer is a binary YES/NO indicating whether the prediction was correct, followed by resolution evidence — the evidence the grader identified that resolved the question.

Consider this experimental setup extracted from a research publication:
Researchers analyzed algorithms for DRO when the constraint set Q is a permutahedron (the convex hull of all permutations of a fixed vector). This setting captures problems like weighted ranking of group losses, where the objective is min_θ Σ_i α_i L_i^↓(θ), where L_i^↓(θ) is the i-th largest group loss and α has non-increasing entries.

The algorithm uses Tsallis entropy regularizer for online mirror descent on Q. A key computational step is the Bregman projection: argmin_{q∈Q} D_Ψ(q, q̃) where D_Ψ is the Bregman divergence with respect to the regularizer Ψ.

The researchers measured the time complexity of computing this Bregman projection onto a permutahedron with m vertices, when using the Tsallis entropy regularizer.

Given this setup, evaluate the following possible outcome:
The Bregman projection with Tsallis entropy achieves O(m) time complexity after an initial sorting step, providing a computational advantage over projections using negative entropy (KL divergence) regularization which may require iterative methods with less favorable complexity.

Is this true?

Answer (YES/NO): NO